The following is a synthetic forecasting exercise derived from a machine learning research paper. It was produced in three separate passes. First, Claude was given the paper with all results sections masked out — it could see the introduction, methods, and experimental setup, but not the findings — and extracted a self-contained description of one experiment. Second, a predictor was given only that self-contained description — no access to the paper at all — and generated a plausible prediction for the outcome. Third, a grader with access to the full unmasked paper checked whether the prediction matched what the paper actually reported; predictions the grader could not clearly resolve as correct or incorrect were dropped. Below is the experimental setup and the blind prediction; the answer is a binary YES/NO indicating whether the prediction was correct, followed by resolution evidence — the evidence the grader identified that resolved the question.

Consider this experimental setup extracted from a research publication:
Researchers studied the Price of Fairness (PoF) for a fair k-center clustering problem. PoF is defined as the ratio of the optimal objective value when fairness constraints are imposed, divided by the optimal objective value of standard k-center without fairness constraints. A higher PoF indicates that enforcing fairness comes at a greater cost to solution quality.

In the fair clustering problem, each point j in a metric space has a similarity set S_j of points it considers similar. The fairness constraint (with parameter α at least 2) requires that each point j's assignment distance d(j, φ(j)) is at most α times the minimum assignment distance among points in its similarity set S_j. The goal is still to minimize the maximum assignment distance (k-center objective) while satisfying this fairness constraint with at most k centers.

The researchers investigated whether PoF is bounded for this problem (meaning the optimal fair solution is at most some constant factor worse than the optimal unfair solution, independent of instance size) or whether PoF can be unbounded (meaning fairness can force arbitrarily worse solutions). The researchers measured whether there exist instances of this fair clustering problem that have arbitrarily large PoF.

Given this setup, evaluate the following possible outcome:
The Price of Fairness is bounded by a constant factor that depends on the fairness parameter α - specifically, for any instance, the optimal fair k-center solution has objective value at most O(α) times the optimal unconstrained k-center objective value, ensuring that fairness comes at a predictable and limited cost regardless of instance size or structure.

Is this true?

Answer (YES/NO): NO